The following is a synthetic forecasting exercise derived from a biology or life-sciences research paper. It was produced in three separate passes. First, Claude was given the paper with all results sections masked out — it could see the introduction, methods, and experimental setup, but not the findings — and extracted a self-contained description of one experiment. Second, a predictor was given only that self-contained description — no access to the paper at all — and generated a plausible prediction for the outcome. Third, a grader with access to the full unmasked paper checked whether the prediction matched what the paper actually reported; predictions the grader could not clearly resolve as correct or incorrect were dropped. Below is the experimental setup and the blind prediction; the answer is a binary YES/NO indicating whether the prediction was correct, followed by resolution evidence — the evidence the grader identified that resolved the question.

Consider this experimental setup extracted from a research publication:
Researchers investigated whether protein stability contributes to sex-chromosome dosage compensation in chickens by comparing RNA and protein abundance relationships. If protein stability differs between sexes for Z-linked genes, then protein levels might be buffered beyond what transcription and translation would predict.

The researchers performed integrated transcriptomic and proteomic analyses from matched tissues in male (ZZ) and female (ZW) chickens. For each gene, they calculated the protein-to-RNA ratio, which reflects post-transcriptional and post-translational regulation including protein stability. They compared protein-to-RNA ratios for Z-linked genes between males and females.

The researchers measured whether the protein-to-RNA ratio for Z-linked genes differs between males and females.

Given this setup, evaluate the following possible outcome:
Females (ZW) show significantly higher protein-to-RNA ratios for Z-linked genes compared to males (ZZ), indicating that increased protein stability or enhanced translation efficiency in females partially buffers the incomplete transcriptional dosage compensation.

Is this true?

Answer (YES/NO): YES